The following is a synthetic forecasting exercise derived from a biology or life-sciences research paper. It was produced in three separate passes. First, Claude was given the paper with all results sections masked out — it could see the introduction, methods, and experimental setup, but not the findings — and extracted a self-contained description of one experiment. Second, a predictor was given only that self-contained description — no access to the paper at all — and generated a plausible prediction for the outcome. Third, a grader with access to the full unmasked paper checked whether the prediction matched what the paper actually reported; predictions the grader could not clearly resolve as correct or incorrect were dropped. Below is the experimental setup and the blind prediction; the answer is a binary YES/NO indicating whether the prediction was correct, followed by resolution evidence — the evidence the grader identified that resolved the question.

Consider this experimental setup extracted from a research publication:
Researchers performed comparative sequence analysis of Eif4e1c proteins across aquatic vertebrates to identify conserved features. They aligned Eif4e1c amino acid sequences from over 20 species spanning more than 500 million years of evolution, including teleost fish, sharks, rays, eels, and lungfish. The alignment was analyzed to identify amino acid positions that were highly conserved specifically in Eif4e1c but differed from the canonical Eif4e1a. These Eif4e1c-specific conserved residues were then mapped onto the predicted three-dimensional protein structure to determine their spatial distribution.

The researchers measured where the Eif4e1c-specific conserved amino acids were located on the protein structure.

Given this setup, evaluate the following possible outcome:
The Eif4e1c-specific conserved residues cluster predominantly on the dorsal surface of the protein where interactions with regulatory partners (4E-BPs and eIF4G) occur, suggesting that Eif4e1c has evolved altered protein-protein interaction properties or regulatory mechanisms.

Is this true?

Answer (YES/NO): NO